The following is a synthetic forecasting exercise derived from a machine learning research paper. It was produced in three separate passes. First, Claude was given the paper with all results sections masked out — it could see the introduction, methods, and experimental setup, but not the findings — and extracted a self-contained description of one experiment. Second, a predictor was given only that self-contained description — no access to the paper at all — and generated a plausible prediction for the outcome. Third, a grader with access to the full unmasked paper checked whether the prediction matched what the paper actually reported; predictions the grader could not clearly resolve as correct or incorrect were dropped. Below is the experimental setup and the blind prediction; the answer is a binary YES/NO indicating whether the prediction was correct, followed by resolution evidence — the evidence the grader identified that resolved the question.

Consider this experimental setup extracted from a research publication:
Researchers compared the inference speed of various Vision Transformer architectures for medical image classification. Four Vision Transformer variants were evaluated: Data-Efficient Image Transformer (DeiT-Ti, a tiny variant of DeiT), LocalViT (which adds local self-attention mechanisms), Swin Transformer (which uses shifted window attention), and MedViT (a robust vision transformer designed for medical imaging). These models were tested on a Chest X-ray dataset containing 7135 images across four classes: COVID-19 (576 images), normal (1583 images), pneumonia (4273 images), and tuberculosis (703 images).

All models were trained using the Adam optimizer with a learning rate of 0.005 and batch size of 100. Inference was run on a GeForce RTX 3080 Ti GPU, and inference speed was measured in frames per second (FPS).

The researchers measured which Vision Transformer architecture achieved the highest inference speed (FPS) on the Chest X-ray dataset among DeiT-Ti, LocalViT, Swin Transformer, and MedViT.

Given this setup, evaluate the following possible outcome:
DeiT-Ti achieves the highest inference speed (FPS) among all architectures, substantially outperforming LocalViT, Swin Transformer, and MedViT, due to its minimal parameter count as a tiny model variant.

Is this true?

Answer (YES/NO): YES